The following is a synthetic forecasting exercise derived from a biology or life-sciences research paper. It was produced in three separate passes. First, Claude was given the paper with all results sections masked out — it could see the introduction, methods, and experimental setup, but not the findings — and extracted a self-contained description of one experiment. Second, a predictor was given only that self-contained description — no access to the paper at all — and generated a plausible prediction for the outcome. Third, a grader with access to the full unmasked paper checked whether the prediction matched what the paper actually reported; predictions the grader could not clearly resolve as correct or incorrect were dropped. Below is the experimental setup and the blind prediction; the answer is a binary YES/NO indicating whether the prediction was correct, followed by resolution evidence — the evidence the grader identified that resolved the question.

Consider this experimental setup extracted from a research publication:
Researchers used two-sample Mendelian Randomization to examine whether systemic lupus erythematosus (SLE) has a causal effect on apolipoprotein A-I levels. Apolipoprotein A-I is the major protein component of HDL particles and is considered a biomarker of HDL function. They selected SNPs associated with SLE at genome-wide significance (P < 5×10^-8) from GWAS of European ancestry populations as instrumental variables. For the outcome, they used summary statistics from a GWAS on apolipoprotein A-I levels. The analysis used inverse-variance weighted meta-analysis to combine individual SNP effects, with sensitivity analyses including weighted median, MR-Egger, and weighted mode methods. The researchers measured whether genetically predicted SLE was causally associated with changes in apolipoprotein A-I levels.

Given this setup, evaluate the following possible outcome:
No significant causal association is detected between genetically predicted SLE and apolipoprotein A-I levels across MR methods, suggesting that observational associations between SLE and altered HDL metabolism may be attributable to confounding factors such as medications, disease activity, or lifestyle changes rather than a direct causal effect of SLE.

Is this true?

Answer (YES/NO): NO